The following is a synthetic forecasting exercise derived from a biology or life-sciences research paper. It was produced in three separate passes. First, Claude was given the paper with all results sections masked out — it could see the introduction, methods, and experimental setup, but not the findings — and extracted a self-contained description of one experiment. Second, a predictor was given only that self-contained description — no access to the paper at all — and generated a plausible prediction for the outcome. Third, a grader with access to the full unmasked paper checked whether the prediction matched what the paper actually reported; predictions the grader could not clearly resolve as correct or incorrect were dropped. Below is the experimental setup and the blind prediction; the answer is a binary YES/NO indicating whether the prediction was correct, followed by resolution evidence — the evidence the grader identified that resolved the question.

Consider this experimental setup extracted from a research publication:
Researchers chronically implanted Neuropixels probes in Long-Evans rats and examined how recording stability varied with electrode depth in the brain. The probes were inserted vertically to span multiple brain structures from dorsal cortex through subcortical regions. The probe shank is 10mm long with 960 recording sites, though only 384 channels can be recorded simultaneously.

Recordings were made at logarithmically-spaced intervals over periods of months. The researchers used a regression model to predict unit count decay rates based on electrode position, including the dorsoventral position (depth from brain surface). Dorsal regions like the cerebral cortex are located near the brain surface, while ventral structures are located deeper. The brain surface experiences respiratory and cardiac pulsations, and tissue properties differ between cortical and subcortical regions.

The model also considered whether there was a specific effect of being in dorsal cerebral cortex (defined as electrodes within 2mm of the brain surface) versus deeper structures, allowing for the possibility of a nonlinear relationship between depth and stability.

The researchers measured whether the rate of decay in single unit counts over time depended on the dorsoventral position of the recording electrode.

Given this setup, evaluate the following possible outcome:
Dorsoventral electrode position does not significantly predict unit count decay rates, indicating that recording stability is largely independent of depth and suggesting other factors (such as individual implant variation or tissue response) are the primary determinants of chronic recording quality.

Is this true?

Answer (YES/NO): NO